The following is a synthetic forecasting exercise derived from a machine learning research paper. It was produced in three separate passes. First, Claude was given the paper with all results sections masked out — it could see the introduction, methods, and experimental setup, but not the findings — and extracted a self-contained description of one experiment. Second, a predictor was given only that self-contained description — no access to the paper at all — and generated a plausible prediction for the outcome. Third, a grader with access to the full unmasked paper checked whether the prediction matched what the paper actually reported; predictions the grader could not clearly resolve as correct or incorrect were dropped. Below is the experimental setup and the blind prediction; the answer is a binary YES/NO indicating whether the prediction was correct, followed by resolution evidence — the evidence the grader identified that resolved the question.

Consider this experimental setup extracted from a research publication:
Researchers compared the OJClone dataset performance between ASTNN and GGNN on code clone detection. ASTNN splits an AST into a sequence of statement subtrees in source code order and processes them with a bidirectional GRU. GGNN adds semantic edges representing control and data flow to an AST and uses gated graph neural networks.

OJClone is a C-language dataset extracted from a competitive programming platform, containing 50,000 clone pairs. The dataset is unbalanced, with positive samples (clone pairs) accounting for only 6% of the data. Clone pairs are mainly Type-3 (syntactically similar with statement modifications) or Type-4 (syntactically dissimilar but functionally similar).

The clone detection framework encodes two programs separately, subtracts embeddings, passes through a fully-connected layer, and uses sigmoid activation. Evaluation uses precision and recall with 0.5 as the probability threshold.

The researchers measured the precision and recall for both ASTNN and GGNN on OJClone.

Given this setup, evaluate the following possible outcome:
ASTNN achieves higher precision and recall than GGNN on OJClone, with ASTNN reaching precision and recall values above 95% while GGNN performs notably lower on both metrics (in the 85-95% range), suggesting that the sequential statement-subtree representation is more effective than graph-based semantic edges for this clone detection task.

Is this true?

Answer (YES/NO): NO